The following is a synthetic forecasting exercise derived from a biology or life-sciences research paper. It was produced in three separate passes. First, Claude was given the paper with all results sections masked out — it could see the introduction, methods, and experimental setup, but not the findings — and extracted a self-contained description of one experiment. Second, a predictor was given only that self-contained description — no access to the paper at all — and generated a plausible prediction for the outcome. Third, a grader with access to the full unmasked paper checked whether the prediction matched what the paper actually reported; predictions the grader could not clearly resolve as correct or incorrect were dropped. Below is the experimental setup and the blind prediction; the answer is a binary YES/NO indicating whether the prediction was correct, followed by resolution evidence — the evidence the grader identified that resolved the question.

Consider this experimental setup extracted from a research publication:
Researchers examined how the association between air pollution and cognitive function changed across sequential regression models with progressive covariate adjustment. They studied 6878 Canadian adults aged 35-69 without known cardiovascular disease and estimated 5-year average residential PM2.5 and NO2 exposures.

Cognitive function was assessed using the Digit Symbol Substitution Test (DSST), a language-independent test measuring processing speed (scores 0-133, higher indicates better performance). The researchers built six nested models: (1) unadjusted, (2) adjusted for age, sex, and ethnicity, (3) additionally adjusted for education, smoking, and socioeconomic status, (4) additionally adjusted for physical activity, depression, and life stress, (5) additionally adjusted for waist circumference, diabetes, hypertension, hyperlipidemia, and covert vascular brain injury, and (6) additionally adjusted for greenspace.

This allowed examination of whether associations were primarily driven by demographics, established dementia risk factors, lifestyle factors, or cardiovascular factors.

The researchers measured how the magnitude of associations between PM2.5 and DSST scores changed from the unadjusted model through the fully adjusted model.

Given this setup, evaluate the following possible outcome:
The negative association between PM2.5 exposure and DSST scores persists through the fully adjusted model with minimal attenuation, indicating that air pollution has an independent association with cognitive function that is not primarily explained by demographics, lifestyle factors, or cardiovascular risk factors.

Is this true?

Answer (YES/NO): YES